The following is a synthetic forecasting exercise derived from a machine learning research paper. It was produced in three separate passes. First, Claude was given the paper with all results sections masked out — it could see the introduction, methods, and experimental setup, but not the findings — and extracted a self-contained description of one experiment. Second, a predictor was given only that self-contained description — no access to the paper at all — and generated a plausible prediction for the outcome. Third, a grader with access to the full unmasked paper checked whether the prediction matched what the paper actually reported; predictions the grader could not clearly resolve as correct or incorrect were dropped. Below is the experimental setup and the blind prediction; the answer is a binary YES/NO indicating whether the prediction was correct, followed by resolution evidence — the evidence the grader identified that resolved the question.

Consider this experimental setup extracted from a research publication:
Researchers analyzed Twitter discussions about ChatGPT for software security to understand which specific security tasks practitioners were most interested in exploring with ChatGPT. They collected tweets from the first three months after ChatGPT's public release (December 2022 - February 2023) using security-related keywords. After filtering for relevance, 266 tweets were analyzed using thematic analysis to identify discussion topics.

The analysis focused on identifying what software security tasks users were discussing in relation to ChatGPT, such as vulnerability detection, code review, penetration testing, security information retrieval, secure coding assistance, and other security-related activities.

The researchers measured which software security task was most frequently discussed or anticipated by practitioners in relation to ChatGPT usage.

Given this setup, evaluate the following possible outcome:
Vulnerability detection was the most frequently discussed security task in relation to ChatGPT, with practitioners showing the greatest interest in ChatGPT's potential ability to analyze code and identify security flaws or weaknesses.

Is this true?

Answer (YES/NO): YES